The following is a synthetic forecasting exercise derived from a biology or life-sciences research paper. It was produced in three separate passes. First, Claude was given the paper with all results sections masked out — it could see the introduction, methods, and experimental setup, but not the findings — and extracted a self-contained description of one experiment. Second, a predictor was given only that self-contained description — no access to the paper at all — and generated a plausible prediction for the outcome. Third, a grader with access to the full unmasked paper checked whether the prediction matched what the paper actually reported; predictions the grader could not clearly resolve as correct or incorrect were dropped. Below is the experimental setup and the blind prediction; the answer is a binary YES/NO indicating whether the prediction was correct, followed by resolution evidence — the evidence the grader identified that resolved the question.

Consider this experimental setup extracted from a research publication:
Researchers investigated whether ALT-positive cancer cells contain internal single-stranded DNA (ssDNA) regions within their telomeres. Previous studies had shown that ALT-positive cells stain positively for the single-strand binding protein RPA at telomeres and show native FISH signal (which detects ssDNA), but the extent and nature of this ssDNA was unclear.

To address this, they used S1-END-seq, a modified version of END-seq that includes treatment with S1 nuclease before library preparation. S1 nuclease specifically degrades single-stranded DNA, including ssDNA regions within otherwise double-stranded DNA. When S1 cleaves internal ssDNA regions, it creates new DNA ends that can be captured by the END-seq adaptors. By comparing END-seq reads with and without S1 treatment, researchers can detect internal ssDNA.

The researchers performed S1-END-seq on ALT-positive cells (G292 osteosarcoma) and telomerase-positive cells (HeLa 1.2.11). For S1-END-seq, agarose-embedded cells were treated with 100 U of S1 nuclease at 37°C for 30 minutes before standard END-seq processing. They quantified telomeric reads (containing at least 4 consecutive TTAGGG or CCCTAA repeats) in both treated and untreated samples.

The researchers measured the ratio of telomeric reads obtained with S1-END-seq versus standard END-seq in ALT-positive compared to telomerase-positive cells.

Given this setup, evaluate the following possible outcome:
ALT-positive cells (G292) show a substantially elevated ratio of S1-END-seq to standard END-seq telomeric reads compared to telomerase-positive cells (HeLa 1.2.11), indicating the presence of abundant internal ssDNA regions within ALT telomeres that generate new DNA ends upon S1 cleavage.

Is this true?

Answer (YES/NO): YES